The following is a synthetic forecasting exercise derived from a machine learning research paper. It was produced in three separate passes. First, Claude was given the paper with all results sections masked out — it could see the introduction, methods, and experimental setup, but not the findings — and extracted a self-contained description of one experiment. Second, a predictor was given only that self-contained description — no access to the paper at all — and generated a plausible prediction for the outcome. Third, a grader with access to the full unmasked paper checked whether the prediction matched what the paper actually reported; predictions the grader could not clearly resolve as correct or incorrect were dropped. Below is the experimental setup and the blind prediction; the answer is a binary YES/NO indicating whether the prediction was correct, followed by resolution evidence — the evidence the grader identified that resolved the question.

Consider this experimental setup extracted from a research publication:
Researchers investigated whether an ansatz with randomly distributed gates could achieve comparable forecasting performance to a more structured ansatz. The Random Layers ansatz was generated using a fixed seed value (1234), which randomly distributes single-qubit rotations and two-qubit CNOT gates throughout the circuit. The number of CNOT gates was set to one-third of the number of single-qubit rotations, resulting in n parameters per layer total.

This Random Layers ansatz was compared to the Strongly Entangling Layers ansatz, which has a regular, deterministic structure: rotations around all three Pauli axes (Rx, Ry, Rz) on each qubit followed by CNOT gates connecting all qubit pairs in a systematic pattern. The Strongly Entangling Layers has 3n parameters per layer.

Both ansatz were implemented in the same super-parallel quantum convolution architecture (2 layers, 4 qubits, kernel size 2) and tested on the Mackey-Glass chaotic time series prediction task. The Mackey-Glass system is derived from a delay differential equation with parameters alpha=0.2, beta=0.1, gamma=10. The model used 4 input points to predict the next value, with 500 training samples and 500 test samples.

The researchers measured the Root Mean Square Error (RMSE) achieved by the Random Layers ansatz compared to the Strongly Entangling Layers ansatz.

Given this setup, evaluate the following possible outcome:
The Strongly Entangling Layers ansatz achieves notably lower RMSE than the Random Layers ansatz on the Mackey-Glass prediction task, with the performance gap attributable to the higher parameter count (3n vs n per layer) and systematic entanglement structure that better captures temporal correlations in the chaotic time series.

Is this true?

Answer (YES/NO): YES